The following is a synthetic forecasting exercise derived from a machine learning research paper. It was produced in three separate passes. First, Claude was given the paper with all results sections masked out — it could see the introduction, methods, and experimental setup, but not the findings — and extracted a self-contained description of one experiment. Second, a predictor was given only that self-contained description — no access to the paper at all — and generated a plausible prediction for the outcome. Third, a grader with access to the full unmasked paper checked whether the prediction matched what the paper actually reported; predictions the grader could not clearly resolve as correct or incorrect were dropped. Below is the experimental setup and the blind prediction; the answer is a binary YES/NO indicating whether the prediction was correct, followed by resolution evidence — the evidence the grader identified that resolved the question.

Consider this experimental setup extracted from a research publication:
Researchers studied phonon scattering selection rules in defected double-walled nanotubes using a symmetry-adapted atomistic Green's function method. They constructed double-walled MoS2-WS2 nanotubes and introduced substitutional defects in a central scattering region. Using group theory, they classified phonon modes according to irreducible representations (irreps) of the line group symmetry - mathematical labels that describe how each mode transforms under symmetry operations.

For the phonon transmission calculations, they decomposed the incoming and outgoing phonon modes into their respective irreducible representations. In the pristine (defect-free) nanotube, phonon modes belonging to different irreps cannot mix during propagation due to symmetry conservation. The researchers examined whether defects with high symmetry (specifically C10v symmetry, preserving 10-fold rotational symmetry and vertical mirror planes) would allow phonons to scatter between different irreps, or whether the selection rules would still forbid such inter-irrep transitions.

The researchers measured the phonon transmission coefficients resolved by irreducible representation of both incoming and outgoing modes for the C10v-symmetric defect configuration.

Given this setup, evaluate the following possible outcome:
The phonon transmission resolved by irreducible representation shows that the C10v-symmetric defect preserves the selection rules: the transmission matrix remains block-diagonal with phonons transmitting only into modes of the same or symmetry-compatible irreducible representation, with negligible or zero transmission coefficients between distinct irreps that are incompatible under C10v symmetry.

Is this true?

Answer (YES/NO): YES